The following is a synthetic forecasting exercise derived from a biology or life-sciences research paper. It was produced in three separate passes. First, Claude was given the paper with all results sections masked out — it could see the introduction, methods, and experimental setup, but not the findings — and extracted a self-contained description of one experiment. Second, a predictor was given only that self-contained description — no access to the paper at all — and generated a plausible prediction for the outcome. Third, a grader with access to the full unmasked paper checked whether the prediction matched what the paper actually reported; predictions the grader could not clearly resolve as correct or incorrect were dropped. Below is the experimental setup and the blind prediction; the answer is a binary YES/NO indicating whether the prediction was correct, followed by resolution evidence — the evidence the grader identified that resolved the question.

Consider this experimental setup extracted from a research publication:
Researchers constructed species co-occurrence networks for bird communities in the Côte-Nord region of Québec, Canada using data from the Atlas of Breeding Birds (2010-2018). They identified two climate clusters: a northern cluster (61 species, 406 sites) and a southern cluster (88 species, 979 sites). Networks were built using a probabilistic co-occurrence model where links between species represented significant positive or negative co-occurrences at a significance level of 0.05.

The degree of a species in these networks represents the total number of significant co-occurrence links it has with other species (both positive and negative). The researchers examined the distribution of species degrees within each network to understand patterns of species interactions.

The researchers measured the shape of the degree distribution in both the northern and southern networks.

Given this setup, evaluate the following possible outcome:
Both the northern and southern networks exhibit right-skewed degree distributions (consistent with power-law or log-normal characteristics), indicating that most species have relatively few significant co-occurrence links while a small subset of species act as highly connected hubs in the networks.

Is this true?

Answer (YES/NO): NO